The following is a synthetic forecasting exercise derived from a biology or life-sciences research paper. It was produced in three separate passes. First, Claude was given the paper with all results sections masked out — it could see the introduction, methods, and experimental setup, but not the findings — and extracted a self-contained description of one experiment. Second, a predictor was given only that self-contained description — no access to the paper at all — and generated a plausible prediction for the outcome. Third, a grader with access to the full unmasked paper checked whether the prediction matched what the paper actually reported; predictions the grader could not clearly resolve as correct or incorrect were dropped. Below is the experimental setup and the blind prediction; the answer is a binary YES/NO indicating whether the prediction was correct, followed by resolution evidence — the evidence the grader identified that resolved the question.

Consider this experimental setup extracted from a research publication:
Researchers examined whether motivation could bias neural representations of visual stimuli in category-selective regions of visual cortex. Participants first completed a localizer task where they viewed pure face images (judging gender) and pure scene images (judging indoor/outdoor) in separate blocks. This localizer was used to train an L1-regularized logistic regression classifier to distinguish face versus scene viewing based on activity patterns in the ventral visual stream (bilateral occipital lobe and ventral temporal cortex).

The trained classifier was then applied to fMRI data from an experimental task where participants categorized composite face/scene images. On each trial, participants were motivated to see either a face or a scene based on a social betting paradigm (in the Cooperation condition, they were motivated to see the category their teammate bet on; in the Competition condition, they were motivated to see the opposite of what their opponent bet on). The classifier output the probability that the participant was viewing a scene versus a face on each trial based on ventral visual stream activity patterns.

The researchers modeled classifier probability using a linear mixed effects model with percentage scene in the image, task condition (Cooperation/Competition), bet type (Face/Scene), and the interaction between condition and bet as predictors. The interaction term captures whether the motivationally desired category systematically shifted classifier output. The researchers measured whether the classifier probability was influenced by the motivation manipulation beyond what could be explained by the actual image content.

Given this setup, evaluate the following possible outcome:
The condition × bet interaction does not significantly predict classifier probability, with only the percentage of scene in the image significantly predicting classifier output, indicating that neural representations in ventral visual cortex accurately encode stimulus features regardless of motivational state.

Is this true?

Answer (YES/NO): NO